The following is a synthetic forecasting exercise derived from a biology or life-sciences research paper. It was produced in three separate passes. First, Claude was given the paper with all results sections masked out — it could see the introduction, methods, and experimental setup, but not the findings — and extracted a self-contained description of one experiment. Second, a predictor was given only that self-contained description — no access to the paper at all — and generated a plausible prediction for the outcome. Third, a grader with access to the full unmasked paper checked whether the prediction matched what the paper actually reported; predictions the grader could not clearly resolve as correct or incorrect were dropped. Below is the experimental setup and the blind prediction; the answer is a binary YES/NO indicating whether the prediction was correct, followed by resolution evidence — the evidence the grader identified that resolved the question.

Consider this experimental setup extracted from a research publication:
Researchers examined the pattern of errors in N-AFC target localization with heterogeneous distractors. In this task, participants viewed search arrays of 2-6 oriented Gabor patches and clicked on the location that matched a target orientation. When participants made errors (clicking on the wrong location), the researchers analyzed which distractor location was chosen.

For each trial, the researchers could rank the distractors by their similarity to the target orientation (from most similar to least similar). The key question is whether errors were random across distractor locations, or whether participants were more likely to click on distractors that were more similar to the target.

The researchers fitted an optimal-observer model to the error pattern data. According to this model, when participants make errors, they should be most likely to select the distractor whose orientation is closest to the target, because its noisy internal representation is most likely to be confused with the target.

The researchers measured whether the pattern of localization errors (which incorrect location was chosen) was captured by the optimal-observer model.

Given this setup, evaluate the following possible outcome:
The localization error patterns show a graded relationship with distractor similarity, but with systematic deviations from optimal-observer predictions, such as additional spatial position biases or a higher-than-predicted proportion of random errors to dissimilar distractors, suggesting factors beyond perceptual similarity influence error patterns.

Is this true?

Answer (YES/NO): NO